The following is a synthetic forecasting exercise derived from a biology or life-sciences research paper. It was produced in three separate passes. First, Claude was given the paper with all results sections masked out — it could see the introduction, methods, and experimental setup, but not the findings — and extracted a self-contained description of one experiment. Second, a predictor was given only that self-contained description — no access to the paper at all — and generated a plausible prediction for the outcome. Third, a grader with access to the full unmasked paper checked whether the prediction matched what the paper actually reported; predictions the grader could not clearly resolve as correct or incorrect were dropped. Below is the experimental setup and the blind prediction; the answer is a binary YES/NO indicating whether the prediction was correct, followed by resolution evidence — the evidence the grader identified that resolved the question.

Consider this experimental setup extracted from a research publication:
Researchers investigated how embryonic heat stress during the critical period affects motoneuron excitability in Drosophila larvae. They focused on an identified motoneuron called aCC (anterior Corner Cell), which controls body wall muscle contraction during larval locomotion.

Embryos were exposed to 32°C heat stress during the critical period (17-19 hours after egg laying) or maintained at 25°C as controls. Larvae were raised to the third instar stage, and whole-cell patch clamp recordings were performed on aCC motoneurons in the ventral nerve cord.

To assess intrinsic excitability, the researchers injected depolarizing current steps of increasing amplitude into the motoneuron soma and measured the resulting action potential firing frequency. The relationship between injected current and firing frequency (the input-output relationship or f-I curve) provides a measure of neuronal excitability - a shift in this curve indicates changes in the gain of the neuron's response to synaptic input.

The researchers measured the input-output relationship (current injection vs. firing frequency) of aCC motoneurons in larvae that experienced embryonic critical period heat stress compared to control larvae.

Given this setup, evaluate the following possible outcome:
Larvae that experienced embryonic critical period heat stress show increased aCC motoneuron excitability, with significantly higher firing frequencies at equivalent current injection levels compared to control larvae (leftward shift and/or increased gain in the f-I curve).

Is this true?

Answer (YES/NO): NO